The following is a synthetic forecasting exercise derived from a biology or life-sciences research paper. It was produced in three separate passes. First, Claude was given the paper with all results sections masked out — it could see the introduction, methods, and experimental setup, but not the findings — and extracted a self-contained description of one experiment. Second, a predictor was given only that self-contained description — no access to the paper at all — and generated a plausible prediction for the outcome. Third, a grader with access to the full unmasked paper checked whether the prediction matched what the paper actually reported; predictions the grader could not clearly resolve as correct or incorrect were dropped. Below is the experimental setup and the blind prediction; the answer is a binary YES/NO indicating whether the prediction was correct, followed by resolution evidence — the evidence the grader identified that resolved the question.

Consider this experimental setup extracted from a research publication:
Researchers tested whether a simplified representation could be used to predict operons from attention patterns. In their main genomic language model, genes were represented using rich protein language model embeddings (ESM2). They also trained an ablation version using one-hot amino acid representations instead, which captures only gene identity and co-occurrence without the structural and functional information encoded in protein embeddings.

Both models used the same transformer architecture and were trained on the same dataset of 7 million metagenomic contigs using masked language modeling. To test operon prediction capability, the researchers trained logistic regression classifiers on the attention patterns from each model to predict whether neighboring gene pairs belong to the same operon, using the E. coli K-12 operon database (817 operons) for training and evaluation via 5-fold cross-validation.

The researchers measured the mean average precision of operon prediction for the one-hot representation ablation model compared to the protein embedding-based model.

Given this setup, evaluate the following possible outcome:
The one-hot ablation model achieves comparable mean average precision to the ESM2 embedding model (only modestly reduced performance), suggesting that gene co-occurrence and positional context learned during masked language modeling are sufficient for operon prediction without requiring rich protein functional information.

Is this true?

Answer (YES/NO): NO